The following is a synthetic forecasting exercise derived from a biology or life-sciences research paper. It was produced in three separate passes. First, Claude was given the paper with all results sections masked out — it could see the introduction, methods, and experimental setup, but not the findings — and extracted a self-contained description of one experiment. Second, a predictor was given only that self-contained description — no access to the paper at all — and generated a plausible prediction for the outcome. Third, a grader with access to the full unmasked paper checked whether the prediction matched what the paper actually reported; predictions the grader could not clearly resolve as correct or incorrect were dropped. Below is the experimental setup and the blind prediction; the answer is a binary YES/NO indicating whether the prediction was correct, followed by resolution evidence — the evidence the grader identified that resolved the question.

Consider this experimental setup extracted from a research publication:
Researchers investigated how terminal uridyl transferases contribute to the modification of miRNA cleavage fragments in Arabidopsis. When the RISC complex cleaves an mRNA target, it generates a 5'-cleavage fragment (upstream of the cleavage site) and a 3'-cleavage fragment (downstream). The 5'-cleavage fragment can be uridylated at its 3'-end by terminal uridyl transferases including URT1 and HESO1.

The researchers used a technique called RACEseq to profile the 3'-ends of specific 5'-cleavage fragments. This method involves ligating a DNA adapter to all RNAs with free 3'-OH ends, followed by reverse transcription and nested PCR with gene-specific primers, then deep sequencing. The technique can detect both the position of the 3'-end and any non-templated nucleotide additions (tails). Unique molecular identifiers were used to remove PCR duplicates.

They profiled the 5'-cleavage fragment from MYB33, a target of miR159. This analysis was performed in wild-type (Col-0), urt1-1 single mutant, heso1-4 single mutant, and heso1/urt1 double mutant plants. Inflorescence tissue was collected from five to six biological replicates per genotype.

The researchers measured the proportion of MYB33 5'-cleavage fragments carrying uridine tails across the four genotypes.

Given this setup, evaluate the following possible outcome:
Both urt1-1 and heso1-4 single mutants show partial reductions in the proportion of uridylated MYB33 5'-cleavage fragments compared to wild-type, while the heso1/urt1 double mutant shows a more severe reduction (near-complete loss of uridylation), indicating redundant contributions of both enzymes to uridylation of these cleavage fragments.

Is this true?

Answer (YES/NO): NO